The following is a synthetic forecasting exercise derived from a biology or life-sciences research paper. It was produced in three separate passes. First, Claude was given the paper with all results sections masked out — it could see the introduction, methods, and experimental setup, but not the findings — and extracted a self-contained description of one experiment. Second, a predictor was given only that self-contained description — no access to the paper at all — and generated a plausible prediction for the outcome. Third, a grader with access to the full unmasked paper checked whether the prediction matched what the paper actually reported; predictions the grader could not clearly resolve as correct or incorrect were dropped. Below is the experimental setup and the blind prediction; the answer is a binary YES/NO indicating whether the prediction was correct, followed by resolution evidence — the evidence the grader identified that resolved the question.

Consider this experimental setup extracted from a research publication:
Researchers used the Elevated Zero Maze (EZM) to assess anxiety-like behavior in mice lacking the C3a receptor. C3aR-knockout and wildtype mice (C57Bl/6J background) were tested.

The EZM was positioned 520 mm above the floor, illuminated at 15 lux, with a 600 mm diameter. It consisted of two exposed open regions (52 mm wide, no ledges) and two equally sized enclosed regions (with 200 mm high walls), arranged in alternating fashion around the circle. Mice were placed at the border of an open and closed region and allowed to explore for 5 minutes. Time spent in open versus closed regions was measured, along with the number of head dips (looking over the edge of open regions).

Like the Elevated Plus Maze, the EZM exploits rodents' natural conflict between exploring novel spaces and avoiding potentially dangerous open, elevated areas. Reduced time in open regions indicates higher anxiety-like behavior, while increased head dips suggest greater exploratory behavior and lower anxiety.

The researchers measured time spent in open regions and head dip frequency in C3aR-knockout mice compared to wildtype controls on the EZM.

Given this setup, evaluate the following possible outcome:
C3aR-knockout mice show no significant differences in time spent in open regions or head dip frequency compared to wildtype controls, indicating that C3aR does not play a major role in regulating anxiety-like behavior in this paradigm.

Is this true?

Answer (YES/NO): NO